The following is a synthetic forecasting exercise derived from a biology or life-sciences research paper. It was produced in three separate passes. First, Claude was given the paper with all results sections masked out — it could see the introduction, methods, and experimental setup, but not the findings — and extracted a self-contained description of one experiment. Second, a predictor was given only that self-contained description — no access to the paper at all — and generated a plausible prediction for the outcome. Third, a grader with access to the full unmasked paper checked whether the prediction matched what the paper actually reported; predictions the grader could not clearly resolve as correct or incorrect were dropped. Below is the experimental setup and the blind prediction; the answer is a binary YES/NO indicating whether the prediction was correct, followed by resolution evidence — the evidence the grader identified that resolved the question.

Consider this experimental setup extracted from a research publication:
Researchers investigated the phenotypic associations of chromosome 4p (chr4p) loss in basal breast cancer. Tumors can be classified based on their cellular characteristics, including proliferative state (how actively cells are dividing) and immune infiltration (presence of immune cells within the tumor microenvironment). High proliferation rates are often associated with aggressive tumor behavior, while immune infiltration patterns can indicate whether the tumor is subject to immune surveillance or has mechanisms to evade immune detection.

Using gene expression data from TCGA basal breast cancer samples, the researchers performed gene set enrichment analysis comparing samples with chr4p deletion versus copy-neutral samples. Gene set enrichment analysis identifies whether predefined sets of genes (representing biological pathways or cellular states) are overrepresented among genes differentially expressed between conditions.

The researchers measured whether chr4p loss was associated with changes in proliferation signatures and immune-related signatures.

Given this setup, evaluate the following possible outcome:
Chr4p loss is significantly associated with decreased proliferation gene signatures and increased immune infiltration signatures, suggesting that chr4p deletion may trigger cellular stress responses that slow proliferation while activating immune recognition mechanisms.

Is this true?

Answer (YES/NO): NO